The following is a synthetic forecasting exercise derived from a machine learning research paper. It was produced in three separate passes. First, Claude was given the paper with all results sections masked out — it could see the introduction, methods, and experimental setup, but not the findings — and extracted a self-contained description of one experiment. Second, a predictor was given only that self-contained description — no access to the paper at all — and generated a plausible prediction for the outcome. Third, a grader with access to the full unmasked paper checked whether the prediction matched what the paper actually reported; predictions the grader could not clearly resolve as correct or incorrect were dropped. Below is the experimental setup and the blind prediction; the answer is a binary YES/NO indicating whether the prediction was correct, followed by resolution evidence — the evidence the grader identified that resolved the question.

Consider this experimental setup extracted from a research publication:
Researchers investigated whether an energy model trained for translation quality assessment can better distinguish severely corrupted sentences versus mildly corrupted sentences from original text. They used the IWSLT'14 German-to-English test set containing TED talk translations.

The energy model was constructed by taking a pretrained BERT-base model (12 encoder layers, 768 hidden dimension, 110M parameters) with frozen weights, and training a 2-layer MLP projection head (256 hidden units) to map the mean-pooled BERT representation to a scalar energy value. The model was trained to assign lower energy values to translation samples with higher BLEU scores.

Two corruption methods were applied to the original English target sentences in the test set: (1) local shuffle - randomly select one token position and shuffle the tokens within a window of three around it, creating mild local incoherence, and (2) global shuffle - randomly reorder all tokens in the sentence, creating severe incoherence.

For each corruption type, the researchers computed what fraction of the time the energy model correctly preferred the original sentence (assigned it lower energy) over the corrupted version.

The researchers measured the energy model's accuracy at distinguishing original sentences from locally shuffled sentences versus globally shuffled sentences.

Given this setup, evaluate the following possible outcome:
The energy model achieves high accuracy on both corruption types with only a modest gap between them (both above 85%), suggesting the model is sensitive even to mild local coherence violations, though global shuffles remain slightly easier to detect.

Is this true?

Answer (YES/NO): YES